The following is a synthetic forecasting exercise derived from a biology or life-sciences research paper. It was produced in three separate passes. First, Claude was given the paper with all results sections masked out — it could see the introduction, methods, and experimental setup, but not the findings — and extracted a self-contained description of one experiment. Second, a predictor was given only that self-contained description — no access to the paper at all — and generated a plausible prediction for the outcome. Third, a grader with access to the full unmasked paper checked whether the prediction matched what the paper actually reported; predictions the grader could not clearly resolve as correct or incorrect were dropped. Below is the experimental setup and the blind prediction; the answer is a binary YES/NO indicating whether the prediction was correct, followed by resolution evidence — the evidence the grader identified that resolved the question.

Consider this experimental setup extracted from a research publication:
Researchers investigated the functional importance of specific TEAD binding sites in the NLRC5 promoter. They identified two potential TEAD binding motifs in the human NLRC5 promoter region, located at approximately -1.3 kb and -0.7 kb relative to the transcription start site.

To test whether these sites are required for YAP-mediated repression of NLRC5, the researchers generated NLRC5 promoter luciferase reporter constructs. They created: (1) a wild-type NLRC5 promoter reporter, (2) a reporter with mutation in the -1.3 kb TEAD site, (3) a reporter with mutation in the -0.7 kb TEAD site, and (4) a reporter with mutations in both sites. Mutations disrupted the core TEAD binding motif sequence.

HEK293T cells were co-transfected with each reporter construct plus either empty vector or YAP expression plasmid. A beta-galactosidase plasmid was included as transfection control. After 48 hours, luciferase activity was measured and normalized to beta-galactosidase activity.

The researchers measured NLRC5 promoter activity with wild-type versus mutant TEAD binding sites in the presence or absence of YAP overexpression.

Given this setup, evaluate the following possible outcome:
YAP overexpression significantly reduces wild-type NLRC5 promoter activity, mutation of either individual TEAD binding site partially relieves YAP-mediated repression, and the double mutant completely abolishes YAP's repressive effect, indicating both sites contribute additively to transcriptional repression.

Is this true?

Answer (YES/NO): NO